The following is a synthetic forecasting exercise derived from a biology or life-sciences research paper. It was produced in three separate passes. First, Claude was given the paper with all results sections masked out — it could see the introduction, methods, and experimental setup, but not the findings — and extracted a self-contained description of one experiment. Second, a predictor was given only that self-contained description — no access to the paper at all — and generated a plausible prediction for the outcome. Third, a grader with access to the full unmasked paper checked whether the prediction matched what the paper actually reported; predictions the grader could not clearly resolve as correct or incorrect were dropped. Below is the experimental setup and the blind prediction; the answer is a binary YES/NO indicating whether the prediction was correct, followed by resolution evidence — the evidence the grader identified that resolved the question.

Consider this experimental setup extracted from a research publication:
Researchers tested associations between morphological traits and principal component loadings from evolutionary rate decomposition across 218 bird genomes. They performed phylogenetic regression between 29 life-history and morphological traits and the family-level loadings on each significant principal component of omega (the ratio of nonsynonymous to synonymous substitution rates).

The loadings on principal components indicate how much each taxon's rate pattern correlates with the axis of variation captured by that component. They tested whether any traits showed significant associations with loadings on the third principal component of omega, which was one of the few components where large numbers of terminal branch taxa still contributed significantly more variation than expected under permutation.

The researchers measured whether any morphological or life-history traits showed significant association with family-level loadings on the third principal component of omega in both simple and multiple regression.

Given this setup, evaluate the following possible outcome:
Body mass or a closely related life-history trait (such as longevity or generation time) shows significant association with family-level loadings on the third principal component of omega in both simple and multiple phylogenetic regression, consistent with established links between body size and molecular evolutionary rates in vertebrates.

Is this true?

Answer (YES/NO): NO